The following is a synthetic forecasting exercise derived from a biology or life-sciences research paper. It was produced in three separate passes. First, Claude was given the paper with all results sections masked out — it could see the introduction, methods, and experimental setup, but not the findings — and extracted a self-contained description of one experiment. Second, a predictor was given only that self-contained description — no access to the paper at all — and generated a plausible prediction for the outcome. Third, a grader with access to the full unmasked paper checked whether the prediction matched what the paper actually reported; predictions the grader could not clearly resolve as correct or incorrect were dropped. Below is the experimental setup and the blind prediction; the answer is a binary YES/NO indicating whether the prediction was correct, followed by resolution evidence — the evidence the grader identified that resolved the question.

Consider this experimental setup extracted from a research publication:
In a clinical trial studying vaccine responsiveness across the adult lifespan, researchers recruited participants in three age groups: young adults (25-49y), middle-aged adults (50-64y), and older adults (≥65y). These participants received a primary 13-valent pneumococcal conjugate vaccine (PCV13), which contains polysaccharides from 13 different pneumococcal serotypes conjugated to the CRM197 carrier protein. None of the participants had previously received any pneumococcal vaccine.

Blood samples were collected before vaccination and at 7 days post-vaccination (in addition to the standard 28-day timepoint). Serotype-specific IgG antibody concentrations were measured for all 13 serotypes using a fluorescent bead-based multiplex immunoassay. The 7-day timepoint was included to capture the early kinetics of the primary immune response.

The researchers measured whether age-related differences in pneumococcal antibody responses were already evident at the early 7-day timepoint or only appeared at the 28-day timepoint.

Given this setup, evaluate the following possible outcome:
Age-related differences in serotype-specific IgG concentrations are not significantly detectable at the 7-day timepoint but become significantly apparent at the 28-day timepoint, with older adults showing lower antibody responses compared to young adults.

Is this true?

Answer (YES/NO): NO